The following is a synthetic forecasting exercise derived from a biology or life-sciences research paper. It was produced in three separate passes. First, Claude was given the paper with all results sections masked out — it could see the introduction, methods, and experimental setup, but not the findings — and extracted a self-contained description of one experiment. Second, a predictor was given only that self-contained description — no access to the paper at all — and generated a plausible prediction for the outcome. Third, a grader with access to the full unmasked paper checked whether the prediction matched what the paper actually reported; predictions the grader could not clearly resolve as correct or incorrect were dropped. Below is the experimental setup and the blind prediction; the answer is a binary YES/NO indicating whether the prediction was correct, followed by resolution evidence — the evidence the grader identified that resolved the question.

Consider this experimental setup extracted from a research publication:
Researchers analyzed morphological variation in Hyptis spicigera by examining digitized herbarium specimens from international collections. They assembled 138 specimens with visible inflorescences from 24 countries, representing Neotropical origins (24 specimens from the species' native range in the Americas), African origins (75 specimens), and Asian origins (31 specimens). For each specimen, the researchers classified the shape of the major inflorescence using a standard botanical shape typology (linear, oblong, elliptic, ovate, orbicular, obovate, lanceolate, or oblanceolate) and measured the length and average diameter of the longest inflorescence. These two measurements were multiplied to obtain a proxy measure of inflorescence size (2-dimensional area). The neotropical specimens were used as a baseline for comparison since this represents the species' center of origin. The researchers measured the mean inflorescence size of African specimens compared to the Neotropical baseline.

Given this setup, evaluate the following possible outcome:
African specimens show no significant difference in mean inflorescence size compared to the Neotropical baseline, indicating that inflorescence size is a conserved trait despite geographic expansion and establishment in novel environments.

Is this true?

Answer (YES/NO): NO